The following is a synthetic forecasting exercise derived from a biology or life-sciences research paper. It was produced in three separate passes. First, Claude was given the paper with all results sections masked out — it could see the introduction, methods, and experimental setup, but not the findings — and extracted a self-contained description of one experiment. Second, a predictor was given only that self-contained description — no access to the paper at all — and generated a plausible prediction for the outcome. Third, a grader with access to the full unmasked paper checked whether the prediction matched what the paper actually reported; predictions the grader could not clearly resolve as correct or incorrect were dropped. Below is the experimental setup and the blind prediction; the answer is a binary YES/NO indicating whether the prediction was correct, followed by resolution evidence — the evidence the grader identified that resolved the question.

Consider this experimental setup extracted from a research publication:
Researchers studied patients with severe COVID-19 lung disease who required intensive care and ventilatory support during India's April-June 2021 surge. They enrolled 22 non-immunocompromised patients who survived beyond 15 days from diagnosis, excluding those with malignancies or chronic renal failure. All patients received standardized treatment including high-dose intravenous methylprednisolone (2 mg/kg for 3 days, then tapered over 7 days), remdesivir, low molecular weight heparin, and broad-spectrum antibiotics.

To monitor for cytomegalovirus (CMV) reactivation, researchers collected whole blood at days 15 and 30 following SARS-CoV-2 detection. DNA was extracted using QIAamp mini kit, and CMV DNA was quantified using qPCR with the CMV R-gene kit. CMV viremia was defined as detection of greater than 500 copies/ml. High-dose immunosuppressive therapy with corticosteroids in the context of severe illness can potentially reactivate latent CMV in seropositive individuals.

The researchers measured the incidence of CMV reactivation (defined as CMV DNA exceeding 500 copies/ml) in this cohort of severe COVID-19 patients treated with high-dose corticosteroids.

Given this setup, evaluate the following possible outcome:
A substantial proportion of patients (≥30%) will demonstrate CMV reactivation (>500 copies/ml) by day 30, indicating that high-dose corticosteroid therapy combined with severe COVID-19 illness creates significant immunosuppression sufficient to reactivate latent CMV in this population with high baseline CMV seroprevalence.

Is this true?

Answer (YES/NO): YES